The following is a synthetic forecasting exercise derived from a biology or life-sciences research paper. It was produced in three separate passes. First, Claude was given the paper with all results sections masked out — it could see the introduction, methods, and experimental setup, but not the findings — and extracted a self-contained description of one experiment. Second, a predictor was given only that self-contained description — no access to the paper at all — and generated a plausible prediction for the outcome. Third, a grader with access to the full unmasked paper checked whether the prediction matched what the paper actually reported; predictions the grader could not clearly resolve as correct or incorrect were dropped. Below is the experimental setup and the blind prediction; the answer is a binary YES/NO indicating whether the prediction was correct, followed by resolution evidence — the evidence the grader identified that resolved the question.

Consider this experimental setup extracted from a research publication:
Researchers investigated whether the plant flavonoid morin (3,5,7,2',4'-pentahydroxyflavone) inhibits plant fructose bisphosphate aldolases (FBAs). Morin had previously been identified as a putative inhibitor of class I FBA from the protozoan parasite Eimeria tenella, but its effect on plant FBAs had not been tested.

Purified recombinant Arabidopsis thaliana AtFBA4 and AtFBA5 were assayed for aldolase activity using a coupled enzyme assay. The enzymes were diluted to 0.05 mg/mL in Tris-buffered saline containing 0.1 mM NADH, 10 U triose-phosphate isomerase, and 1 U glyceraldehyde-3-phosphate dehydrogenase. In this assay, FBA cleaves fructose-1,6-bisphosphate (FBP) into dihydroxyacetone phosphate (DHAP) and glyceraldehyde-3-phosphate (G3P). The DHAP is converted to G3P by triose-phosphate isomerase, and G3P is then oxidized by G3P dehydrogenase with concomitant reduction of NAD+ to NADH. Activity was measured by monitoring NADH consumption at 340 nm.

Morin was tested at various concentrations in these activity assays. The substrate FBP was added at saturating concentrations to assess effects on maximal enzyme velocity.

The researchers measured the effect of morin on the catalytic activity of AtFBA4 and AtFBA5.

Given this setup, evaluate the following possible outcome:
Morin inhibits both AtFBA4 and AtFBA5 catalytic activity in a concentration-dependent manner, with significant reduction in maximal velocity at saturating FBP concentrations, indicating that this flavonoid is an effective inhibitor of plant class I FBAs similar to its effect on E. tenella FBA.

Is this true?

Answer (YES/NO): YES